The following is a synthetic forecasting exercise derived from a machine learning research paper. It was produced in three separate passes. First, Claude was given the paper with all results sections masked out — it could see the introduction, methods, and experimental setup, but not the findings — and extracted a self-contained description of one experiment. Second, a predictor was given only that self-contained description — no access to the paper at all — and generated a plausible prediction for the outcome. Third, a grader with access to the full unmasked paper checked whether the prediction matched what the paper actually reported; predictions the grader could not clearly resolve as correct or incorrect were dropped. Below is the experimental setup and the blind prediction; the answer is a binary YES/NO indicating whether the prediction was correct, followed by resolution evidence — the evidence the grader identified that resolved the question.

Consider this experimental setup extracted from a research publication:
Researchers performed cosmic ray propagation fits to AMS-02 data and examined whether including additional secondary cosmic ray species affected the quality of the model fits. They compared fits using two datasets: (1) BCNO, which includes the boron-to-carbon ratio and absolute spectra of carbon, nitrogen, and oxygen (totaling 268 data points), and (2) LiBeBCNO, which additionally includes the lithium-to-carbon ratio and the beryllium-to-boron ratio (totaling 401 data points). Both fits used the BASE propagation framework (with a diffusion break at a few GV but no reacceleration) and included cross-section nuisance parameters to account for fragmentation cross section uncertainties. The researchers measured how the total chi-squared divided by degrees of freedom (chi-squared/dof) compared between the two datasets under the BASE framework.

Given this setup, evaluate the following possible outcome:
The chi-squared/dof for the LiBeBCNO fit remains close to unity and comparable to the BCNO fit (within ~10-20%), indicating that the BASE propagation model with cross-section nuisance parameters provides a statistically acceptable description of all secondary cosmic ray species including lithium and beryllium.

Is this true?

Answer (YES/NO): NO